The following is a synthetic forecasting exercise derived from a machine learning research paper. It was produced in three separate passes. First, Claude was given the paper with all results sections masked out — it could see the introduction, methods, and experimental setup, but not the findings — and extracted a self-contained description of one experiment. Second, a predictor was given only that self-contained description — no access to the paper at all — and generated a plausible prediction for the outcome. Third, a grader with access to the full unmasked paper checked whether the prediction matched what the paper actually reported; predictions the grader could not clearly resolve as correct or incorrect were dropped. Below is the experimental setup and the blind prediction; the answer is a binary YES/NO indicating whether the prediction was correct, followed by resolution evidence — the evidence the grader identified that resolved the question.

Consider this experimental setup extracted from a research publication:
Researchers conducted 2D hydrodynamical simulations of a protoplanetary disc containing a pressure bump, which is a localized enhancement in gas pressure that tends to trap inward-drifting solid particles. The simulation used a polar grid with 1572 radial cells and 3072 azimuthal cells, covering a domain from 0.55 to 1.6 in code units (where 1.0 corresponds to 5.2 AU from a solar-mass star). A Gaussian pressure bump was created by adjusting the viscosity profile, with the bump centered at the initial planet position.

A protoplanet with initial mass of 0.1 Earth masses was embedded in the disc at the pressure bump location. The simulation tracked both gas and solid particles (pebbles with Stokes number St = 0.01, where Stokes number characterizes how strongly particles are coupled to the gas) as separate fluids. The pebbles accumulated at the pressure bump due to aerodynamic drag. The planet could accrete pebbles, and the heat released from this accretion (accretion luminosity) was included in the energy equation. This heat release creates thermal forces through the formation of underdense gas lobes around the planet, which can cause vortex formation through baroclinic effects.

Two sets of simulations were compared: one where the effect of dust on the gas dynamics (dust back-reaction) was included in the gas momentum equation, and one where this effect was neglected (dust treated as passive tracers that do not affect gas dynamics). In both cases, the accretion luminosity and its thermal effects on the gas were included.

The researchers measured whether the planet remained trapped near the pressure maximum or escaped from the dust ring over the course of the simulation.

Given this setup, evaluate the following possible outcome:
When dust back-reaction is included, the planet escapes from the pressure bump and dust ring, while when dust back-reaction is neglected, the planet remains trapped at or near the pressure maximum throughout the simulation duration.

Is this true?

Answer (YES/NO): NO